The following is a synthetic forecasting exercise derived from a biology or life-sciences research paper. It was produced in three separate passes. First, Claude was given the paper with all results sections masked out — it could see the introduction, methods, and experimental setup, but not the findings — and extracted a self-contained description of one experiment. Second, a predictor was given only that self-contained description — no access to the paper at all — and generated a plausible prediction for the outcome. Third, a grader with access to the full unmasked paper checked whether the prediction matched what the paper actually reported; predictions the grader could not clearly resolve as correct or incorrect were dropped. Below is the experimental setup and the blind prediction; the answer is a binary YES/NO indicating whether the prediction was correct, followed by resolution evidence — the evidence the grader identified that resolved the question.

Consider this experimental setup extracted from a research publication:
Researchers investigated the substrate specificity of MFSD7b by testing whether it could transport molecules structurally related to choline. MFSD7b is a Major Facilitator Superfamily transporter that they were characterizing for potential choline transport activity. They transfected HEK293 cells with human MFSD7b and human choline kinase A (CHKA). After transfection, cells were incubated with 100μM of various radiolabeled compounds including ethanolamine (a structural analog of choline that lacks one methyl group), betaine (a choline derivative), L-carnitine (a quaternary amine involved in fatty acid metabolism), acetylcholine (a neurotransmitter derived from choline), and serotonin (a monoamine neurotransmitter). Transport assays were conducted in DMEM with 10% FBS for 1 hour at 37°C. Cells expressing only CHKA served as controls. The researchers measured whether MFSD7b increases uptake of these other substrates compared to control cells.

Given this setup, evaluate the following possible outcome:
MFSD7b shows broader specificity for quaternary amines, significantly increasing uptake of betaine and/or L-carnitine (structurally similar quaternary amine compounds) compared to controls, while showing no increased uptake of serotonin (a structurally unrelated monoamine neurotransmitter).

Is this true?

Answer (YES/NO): NO